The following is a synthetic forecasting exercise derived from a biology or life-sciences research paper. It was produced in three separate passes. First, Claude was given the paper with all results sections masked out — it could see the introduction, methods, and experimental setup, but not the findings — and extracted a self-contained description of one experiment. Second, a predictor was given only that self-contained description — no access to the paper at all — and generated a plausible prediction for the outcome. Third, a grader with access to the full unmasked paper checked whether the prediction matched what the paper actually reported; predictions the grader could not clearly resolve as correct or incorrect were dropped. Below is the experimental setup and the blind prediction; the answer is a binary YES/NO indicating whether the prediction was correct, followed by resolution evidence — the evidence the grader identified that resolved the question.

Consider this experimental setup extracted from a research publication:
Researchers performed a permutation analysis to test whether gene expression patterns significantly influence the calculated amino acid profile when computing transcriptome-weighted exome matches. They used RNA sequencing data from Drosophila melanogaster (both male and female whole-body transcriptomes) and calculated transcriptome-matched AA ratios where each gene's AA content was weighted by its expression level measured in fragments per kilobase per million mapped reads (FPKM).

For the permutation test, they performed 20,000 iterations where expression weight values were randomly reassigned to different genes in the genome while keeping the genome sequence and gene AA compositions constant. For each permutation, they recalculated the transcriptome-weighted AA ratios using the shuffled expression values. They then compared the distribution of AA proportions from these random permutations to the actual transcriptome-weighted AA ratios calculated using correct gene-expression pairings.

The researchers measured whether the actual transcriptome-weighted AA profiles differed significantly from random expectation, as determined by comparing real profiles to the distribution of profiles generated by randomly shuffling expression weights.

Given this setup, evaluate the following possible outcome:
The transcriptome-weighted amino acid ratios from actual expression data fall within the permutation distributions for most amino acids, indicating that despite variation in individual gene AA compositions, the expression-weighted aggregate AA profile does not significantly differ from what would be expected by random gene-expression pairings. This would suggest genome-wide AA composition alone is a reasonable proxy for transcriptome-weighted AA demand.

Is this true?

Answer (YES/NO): NO